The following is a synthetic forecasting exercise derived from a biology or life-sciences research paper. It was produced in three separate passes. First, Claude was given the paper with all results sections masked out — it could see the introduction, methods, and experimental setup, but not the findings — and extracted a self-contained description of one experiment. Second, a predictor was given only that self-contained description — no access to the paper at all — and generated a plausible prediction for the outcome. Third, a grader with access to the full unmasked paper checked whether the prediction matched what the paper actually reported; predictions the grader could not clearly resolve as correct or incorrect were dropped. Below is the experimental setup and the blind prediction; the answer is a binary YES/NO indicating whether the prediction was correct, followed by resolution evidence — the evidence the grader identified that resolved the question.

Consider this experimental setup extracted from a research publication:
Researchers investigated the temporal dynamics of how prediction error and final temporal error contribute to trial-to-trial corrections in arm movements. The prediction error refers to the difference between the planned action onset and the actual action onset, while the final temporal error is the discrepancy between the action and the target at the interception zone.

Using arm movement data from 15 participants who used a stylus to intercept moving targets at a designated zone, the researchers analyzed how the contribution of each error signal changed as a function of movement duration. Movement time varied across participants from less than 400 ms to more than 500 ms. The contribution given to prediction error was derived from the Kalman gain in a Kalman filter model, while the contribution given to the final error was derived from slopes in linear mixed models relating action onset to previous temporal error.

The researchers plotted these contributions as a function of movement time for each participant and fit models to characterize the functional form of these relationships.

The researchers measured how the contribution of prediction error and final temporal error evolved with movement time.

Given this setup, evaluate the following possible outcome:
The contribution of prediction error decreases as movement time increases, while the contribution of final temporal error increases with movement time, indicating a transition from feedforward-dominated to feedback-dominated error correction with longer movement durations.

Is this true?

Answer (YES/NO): YES